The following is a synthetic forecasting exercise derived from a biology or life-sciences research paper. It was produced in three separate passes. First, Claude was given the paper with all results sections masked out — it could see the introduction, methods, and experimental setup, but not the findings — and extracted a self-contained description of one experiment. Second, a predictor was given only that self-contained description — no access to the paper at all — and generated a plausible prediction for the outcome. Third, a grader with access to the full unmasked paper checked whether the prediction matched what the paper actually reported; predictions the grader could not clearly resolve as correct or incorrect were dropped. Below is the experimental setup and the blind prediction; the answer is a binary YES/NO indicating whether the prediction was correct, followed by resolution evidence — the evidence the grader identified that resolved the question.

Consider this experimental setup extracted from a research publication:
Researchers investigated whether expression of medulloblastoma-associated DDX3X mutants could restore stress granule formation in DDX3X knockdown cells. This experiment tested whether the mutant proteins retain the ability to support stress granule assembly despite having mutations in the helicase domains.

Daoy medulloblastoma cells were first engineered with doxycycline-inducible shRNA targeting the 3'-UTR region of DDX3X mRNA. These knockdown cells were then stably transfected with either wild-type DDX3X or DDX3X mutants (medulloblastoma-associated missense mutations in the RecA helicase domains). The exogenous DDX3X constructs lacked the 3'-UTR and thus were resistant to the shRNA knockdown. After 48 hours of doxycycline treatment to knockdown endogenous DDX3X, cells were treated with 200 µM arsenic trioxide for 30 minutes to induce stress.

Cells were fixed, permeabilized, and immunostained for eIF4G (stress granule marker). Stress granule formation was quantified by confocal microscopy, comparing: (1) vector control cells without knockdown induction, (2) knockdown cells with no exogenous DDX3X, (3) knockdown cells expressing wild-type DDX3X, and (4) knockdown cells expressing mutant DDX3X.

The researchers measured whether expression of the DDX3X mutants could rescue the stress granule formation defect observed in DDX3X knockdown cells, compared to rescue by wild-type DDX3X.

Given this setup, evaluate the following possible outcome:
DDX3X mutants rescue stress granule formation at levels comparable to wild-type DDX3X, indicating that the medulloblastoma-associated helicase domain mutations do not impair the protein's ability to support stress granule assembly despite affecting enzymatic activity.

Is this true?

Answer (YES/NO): YES